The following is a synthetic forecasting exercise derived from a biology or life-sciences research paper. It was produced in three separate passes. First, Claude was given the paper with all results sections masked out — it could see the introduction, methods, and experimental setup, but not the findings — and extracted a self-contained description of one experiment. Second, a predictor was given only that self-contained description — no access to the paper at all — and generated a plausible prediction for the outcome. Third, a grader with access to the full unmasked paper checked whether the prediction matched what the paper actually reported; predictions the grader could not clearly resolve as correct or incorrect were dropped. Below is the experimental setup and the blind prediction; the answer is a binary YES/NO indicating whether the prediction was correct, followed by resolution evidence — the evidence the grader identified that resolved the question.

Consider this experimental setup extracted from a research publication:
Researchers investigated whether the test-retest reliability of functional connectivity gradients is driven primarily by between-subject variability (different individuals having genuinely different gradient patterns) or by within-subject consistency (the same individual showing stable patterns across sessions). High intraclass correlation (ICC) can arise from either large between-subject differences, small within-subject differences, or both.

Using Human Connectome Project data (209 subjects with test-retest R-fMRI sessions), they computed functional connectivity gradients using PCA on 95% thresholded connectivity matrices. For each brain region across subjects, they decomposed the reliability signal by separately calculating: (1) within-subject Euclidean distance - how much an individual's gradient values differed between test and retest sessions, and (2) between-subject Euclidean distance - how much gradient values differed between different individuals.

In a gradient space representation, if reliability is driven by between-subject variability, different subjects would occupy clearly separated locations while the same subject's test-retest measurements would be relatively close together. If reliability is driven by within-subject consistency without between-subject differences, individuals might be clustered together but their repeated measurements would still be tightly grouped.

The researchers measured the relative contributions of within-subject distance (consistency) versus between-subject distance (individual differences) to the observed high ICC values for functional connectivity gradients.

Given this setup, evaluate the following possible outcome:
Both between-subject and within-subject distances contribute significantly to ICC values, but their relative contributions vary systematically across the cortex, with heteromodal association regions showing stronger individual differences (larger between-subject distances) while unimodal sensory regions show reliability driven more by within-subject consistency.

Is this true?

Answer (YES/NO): NO